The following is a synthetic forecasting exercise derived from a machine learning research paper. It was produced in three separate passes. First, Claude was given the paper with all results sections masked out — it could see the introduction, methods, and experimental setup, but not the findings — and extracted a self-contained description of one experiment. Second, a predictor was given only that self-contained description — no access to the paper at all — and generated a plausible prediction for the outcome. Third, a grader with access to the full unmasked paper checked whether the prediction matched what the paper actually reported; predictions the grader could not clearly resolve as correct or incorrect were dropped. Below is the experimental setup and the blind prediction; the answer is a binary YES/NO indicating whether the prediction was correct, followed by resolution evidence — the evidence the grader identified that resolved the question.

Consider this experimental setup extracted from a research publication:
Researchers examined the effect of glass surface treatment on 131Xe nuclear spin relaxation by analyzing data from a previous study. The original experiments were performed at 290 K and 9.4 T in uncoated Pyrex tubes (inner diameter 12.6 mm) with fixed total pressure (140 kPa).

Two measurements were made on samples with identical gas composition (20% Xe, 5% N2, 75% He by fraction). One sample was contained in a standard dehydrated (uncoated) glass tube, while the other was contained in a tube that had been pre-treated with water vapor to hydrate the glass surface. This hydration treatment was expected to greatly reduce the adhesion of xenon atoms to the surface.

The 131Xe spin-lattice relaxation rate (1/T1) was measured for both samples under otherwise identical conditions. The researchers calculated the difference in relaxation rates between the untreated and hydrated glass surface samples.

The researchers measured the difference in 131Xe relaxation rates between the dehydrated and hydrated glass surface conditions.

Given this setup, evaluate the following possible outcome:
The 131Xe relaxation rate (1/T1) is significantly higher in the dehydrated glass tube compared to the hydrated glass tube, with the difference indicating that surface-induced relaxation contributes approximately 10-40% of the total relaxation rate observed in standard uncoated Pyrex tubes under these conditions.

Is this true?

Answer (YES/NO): YES